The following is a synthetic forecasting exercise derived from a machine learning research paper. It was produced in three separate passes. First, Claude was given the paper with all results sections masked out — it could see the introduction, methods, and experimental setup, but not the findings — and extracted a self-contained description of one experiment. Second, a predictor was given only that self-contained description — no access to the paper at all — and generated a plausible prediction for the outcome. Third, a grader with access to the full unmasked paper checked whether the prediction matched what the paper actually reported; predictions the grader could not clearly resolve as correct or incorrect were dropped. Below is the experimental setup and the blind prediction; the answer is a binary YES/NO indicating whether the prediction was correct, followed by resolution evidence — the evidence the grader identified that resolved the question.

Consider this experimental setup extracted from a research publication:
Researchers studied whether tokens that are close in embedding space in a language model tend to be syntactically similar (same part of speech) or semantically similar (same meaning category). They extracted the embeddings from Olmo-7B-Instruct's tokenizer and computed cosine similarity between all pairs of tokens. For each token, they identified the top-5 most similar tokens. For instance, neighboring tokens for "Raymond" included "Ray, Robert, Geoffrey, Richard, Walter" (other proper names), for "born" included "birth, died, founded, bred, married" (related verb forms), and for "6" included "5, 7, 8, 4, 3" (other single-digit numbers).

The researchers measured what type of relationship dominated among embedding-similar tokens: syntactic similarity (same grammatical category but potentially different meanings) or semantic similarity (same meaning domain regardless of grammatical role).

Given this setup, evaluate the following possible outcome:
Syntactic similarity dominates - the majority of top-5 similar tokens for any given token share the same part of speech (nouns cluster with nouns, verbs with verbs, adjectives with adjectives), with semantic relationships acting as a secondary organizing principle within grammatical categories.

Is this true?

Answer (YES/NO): YES